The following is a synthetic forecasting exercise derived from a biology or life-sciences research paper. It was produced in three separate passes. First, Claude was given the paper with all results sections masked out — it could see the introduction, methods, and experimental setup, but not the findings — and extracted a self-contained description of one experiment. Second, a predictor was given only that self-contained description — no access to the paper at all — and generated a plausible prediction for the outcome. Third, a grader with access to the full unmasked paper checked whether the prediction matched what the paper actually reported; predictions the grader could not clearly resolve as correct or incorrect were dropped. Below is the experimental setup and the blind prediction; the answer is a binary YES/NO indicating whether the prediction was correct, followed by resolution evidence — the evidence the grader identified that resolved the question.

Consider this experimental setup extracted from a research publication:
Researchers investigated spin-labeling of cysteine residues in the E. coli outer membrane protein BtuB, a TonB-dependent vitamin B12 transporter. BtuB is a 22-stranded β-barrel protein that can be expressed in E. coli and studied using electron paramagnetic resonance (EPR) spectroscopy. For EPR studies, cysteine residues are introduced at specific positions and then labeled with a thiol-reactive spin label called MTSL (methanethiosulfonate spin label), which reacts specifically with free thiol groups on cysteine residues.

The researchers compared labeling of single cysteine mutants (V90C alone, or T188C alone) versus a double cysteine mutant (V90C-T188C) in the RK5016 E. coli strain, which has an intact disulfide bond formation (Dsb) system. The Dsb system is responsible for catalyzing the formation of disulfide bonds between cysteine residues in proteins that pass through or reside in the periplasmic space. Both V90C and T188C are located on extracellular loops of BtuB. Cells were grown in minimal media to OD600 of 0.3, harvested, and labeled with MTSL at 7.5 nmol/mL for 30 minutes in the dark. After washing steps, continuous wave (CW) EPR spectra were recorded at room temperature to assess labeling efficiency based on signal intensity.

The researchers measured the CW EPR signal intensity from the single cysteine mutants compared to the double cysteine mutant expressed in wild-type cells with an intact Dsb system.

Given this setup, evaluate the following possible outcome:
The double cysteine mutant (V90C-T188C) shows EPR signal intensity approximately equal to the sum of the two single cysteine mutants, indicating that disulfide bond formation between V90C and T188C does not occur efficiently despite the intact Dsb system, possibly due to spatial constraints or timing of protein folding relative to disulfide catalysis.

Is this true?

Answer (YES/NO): NO